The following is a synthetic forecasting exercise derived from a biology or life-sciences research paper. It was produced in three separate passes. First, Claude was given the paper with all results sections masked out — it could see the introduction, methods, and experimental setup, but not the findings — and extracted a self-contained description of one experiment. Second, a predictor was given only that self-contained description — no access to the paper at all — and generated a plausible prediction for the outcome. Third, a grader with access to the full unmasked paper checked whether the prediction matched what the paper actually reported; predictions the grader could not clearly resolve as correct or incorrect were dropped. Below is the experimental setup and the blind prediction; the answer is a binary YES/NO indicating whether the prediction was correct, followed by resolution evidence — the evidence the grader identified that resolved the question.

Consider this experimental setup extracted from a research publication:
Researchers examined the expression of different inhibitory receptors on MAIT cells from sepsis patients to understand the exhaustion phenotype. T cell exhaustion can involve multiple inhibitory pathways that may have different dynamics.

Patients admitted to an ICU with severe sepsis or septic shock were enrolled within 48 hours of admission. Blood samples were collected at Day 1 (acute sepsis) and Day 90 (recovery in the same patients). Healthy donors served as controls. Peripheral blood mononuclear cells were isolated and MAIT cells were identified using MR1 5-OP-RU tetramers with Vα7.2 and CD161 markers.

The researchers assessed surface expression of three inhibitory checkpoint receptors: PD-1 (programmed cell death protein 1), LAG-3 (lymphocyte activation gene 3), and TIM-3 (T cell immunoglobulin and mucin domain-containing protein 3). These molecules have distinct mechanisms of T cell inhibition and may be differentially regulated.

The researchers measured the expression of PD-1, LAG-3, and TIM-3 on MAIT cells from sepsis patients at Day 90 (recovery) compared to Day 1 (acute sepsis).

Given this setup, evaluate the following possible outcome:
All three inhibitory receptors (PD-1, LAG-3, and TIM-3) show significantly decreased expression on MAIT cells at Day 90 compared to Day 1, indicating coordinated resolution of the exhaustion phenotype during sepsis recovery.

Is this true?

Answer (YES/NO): NO